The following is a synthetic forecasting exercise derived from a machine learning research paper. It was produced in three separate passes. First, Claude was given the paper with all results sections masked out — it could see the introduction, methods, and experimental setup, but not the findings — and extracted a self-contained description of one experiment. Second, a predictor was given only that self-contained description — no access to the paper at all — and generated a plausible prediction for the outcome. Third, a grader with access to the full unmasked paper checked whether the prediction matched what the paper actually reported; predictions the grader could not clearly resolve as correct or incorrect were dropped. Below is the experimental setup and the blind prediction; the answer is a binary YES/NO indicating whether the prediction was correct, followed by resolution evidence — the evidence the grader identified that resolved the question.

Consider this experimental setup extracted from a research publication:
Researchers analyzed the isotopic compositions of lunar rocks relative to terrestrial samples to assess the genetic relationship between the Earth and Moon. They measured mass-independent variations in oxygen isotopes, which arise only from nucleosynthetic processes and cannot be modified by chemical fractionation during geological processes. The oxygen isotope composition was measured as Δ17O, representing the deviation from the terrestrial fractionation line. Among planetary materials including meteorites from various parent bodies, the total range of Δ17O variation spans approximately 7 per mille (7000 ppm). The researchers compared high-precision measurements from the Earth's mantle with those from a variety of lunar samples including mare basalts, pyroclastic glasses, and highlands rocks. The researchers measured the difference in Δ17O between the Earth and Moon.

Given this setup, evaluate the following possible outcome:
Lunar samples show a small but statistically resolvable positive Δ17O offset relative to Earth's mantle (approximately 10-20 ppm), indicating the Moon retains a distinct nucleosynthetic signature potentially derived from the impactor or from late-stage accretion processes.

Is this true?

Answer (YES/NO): NO